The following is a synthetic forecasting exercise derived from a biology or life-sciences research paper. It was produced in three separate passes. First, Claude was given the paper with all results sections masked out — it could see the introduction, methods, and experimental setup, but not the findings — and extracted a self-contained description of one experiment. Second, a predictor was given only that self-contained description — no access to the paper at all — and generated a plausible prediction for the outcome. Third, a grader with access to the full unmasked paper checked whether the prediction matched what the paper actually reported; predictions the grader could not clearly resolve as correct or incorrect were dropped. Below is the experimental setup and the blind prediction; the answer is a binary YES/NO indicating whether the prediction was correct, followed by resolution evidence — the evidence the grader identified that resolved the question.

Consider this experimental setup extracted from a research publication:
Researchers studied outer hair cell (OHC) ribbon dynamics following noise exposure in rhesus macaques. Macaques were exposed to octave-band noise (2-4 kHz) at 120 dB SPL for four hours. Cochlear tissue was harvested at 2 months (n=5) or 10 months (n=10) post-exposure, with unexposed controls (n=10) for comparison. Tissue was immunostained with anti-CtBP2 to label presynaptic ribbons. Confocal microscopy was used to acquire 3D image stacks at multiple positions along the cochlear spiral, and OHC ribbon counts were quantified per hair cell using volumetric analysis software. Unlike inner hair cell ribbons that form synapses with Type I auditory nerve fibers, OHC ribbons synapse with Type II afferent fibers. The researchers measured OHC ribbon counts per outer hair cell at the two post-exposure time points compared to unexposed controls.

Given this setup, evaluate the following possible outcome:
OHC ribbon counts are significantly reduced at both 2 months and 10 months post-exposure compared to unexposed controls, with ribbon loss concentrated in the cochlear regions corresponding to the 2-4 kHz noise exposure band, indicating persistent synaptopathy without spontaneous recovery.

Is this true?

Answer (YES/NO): NO